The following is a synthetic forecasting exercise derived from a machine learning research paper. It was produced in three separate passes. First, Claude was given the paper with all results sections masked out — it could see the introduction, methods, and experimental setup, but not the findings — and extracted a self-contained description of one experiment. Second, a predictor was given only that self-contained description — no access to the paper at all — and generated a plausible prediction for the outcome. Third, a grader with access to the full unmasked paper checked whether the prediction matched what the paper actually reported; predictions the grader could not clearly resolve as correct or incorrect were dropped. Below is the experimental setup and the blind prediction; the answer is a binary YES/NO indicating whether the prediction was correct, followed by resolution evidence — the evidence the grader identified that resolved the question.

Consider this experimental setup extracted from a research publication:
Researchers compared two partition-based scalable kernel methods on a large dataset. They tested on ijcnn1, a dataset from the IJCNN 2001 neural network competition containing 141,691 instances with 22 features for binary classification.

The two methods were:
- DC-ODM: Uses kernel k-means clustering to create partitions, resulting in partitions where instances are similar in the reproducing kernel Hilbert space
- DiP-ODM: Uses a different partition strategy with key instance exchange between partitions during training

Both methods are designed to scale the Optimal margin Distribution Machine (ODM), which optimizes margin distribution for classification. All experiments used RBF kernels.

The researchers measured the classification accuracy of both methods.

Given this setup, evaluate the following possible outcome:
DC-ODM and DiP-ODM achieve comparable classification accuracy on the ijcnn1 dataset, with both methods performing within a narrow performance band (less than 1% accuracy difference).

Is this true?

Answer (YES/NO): NO